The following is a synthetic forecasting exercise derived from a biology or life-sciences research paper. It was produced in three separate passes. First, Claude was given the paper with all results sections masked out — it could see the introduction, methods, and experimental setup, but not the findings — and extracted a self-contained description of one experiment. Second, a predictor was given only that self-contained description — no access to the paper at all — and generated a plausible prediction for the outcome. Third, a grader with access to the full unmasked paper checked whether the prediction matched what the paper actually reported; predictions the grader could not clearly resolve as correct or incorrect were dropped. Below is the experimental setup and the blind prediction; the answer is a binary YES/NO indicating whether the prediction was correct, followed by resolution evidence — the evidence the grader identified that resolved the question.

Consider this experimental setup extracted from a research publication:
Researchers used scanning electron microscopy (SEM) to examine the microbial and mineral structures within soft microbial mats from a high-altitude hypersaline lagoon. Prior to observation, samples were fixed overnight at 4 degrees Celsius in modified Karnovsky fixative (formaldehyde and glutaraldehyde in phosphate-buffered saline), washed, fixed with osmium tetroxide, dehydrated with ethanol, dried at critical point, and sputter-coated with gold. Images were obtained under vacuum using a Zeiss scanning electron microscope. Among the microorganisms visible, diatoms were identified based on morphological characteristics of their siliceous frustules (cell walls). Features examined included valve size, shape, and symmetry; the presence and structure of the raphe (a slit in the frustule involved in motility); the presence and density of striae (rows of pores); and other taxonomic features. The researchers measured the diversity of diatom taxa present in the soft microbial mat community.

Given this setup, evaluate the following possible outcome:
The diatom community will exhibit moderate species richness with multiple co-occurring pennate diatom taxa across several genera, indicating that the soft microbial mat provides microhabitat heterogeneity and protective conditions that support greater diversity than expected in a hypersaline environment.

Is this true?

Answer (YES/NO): NO